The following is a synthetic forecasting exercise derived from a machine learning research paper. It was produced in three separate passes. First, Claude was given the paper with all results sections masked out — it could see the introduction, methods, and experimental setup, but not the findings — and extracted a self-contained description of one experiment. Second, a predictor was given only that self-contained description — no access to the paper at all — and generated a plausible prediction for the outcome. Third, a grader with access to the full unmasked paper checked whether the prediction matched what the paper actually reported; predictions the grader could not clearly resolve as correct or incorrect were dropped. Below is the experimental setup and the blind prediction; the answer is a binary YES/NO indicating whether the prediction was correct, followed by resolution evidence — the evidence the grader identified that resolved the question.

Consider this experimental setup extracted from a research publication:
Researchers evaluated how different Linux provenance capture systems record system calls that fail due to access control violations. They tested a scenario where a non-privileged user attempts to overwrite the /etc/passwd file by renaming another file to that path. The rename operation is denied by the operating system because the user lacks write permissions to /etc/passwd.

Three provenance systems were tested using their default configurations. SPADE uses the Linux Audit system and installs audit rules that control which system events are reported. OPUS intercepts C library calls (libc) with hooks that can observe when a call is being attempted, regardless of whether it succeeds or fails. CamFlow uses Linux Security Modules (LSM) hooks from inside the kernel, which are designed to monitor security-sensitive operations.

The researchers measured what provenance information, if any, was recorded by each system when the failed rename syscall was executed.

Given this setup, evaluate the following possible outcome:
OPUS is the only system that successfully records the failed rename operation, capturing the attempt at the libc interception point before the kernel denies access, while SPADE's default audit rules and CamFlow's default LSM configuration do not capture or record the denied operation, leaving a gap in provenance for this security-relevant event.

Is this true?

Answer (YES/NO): YES